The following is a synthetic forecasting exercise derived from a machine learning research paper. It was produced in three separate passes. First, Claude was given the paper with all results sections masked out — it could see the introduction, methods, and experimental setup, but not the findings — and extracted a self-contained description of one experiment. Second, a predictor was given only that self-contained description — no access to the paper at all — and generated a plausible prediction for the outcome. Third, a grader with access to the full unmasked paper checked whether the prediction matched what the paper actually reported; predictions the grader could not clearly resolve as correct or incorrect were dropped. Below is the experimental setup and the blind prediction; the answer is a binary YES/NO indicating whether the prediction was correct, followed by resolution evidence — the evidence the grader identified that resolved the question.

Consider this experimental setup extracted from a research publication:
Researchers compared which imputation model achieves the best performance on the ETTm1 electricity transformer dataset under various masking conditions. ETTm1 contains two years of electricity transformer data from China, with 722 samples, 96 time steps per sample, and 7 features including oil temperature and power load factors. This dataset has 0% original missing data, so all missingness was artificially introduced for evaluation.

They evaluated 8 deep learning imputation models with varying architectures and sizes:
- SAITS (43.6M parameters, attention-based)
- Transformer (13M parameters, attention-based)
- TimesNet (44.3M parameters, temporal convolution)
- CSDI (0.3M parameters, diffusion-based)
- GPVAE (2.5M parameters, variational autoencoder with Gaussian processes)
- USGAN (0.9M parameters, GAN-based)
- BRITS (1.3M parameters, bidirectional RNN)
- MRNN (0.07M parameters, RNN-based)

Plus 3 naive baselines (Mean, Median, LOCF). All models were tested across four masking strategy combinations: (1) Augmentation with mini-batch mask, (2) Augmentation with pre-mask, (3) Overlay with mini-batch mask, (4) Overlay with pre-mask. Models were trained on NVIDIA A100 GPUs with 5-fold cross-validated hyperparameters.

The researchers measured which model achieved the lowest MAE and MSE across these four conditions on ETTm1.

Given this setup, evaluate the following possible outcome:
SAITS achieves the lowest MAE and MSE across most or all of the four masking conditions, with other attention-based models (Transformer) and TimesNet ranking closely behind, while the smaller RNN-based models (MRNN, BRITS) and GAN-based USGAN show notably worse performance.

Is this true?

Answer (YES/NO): NO